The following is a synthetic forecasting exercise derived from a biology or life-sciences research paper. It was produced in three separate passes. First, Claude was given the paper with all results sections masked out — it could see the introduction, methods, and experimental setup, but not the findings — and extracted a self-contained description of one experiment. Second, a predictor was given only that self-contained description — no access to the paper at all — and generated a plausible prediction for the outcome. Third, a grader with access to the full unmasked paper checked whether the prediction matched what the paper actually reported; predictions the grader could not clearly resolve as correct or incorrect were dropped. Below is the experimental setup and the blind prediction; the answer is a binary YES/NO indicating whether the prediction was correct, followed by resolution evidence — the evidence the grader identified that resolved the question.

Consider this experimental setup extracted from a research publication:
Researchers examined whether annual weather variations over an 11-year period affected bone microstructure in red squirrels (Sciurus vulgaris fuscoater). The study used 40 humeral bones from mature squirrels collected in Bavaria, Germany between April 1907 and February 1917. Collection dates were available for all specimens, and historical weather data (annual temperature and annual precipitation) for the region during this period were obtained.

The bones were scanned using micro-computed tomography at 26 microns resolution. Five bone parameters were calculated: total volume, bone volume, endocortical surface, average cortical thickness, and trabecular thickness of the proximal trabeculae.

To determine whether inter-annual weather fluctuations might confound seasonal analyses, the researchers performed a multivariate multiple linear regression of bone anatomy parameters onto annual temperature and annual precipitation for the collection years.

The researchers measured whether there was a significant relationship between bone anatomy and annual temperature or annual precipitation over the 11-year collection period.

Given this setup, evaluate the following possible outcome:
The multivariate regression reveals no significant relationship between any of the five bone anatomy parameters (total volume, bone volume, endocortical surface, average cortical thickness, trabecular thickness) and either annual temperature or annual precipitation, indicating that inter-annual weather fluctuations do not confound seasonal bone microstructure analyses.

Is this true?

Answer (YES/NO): YES